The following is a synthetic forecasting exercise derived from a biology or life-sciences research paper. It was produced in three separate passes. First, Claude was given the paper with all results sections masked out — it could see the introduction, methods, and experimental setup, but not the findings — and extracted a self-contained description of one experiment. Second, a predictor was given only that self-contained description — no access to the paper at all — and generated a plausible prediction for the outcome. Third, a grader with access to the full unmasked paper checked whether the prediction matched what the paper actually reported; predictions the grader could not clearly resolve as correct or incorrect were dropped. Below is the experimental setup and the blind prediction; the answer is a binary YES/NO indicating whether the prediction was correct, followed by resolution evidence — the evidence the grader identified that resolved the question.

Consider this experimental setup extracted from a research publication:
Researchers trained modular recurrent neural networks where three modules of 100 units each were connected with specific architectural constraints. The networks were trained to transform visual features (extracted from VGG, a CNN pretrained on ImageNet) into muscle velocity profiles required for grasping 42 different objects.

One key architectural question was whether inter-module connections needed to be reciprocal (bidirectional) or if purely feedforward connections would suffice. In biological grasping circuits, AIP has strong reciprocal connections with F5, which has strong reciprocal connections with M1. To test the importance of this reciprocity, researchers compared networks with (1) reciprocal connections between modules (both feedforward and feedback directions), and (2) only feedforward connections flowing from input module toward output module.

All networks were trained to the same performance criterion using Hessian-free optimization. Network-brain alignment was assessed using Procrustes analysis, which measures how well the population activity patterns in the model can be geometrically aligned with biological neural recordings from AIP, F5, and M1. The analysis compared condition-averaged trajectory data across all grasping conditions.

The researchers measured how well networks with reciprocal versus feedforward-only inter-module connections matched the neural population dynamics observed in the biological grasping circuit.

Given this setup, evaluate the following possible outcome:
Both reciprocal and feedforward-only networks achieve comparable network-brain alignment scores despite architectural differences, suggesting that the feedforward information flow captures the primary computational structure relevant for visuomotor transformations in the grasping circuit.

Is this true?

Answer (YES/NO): NO